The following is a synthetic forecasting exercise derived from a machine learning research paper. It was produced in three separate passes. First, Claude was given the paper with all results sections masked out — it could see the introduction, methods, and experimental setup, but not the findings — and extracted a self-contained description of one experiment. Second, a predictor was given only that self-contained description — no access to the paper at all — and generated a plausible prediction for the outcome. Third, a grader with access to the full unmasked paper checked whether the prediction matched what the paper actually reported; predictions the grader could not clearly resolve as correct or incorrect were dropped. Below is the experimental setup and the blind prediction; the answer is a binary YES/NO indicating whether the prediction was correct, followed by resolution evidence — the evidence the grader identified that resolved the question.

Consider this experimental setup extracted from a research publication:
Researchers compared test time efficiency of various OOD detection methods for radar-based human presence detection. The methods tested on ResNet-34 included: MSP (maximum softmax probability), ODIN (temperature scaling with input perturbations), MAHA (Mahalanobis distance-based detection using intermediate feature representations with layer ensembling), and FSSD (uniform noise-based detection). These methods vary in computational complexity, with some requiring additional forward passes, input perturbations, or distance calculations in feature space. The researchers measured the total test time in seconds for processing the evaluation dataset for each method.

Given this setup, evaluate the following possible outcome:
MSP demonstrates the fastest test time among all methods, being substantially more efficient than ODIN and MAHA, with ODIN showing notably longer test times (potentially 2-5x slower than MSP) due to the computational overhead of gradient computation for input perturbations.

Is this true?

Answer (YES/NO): NO